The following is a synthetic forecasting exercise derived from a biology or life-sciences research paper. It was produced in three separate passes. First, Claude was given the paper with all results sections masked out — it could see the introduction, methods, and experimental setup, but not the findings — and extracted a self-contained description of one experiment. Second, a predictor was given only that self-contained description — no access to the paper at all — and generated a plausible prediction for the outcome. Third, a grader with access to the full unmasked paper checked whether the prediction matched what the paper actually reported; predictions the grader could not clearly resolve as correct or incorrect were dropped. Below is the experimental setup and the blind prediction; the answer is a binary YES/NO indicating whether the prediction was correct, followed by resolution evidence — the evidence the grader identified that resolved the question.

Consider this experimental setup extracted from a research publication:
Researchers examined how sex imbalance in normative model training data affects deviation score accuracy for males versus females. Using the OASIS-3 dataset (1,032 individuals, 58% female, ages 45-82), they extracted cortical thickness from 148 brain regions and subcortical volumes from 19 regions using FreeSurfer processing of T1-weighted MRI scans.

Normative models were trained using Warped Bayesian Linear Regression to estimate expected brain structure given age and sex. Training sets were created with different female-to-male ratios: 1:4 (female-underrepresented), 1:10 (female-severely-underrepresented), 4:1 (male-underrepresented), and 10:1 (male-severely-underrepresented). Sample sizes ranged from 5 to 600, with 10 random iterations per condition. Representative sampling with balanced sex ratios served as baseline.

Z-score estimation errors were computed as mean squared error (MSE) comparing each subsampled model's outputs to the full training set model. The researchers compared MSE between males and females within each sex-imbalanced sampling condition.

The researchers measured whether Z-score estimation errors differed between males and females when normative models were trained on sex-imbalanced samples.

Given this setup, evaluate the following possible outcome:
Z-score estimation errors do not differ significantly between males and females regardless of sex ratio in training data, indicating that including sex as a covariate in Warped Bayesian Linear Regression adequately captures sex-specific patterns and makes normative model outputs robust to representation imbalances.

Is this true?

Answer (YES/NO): NO